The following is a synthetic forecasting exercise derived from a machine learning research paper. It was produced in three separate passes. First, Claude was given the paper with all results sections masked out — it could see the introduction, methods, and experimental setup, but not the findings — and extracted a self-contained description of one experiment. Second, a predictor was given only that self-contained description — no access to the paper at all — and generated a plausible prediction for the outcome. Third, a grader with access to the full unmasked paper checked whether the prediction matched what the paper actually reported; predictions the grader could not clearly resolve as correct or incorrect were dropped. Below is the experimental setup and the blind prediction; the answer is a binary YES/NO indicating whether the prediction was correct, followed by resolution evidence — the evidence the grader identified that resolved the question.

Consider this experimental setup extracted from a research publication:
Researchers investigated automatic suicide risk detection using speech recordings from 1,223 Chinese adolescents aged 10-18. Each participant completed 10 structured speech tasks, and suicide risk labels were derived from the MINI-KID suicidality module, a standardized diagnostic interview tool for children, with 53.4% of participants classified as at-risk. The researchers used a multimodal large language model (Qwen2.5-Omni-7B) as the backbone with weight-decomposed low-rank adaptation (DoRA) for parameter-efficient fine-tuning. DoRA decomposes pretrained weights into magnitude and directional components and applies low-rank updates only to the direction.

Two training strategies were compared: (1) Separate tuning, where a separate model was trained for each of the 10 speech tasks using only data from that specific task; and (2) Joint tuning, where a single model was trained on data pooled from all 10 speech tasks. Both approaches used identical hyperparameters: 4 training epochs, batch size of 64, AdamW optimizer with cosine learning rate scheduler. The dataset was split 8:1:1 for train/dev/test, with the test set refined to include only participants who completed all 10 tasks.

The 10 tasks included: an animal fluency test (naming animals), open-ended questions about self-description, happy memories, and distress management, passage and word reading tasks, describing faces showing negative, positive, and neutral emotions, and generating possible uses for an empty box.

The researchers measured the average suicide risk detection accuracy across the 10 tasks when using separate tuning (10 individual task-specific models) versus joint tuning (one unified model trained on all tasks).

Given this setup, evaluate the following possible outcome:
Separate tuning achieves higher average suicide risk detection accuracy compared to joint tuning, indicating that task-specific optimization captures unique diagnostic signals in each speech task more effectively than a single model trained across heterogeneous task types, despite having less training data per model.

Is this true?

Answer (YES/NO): NO